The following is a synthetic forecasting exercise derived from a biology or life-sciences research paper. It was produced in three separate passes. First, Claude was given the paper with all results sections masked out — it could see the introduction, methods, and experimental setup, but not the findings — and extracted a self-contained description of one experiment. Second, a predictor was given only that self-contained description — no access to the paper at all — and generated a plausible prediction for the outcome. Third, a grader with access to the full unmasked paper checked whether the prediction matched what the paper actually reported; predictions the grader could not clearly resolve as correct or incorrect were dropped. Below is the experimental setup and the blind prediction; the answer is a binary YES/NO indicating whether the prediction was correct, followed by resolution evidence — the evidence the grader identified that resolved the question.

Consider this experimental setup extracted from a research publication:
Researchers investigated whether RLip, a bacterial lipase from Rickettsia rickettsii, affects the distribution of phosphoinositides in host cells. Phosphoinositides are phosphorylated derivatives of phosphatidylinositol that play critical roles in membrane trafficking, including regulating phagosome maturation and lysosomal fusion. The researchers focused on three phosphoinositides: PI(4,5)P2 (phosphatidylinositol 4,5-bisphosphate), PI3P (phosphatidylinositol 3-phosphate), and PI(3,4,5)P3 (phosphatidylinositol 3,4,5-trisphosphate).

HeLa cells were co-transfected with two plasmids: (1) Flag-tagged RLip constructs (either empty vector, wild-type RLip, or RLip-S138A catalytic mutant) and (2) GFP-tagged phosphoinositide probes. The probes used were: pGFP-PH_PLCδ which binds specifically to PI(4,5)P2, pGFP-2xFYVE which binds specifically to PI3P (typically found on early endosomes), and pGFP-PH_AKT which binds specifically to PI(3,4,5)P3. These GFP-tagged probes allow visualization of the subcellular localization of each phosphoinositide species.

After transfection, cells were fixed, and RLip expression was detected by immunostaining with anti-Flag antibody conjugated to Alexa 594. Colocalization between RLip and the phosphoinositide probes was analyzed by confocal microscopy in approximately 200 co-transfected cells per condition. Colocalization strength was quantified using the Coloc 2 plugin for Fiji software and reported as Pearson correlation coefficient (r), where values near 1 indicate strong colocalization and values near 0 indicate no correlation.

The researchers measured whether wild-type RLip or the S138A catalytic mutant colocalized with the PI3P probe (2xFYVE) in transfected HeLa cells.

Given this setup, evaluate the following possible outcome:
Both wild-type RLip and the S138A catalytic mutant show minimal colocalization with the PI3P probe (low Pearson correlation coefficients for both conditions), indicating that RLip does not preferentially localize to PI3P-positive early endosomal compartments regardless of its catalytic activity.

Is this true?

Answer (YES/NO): NO